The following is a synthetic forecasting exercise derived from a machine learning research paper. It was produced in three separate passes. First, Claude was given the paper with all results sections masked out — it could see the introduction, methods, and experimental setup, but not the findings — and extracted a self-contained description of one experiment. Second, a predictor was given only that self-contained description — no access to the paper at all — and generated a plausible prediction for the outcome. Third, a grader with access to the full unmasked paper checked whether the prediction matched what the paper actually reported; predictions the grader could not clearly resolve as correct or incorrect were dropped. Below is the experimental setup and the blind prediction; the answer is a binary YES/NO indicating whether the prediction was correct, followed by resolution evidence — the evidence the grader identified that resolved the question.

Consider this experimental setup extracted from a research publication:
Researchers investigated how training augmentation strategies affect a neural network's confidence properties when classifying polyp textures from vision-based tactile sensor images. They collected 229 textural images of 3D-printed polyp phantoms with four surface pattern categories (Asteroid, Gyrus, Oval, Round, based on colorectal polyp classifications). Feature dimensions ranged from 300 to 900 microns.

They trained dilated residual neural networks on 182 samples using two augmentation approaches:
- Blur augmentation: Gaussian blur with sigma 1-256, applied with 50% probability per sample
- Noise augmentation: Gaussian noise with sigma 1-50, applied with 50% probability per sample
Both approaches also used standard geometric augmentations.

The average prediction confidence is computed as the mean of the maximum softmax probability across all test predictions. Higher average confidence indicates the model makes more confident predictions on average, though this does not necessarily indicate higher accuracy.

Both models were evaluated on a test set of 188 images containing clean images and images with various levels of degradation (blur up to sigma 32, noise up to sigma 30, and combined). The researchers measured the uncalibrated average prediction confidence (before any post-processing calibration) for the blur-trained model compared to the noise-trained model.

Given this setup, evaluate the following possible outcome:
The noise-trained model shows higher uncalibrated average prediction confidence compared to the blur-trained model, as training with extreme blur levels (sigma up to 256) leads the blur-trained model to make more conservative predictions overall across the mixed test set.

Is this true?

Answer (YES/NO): NO